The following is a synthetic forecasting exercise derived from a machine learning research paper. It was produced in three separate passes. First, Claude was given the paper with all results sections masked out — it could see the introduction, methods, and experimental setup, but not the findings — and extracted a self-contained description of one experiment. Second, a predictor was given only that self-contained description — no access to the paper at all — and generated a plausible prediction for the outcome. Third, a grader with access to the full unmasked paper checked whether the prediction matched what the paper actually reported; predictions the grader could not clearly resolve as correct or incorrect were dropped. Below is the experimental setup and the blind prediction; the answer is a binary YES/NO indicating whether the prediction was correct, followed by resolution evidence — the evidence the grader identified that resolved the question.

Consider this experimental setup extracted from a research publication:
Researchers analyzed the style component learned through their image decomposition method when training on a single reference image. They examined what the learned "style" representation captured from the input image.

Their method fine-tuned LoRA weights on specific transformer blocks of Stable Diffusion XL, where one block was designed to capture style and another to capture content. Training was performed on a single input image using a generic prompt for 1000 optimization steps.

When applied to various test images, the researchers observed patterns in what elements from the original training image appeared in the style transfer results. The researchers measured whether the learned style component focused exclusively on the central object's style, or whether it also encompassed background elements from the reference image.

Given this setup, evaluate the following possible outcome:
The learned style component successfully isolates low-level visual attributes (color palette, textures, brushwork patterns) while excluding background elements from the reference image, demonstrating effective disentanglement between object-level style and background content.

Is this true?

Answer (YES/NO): NO